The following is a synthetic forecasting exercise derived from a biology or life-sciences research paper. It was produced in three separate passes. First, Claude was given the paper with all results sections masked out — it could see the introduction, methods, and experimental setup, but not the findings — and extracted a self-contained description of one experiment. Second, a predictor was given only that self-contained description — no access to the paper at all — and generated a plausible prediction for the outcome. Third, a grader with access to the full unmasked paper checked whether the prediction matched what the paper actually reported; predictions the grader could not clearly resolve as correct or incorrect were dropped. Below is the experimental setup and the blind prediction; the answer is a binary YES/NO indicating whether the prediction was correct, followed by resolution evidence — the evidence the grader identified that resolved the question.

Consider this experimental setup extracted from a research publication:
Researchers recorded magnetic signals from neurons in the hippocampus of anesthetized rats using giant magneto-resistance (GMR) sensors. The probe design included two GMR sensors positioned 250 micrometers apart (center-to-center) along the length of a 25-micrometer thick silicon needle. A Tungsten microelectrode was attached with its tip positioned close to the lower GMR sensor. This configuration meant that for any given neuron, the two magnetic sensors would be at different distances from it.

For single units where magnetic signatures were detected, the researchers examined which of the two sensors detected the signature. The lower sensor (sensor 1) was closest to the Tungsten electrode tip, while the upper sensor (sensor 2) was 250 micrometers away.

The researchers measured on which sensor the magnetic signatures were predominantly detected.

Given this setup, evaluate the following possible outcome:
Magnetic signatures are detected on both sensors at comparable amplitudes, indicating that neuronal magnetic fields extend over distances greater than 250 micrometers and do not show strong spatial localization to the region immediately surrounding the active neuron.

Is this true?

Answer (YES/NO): NO